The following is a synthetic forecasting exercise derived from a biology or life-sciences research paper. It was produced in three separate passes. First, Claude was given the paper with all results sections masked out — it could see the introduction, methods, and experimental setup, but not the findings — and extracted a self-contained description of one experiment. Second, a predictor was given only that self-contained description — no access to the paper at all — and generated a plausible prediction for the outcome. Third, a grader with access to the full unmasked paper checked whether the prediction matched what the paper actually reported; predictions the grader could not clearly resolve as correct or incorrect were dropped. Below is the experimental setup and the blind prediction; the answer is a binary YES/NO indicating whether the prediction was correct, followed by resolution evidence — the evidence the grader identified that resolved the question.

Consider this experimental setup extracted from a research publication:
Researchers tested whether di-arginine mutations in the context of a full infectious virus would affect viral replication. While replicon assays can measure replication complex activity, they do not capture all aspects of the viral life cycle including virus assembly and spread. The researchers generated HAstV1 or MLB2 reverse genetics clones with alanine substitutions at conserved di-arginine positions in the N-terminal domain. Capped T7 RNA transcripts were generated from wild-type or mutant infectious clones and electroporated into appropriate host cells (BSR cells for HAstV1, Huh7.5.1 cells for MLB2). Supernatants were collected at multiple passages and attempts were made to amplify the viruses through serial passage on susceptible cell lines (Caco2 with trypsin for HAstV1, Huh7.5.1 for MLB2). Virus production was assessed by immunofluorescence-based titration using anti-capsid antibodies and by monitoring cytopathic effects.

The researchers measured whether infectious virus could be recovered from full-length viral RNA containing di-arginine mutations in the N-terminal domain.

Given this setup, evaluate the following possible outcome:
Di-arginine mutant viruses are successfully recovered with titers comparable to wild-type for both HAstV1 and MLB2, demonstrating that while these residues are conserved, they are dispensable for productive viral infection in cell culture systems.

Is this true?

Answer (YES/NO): NO